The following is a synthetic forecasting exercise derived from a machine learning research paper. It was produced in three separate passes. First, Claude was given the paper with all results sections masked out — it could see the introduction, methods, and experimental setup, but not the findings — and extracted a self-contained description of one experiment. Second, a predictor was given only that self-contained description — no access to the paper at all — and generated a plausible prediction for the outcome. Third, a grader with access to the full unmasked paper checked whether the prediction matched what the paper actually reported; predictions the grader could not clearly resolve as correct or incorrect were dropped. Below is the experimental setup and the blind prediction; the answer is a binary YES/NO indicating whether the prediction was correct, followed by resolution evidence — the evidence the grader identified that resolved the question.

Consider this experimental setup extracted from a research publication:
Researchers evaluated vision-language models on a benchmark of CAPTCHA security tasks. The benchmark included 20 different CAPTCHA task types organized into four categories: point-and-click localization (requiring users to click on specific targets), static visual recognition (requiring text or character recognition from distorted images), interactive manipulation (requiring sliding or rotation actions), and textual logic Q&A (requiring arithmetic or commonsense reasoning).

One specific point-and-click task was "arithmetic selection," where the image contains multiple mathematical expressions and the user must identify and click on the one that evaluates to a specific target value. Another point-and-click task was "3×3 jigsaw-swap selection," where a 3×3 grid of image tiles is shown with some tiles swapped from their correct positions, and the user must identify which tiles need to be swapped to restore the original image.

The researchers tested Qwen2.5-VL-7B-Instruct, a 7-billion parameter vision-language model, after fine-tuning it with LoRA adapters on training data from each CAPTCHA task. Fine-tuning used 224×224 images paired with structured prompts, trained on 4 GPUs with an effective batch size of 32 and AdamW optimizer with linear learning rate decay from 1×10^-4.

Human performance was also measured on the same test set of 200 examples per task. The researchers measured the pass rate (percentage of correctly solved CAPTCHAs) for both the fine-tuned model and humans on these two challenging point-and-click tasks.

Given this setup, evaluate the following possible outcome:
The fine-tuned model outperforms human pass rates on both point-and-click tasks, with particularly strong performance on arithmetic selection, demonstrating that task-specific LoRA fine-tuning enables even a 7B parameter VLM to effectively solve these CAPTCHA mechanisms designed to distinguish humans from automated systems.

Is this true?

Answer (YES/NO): NO